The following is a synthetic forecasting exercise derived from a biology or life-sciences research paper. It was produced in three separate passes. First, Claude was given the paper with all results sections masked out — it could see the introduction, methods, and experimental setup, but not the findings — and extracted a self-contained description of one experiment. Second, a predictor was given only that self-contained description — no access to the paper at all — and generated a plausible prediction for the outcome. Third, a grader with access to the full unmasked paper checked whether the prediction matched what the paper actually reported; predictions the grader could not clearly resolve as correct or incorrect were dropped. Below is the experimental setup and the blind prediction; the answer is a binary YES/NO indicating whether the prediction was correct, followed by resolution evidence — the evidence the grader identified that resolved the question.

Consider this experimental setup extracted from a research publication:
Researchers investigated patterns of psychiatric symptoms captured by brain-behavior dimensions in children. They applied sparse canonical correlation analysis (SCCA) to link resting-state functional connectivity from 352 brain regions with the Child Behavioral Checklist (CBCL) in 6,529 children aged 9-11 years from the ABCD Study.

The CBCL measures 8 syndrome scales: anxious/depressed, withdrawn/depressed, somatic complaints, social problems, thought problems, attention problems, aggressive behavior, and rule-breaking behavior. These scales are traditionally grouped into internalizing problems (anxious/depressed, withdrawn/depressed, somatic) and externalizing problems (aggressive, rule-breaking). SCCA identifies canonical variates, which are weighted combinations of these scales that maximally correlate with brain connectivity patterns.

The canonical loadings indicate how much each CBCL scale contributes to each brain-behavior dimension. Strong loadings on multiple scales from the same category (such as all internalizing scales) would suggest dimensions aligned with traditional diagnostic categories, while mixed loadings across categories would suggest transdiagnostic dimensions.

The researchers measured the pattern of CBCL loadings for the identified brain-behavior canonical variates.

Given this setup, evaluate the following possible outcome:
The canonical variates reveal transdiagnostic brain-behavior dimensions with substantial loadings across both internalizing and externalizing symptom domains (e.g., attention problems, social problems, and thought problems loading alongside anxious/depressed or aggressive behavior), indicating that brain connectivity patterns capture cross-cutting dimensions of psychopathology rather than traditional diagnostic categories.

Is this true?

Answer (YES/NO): NO